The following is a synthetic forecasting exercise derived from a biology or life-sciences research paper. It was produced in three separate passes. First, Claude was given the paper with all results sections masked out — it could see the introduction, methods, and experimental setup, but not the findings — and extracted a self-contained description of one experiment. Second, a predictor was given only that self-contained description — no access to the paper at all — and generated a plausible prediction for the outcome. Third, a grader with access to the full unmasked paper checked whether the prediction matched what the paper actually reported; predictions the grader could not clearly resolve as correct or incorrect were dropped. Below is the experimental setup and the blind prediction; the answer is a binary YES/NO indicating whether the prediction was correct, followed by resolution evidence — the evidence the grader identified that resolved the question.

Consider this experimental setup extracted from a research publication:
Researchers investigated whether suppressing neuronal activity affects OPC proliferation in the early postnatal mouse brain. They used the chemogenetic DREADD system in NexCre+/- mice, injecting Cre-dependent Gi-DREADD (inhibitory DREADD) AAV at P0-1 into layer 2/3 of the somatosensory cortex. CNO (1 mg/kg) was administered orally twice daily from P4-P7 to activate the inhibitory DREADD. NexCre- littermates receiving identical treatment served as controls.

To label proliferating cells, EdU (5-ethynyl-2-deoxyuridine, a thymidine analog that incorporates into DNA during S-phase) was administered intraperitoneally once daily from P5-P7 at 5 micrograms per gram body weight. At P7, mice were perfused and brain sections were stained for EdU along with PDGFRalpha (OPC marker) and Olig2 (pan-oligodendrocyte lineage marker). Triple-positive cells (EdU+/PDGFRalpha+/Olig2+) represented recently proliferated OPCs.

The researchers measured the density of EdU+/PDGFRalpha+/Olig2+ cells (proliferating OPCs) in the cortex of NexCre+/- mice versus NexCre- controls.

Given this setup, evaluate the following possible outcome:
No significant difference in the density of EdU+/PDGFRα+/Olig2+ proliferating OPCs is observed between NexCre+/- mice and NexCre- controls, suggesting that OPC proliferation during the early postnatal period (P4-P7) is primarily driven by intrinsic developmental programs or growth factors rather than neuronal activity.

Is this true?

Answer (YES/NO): YES